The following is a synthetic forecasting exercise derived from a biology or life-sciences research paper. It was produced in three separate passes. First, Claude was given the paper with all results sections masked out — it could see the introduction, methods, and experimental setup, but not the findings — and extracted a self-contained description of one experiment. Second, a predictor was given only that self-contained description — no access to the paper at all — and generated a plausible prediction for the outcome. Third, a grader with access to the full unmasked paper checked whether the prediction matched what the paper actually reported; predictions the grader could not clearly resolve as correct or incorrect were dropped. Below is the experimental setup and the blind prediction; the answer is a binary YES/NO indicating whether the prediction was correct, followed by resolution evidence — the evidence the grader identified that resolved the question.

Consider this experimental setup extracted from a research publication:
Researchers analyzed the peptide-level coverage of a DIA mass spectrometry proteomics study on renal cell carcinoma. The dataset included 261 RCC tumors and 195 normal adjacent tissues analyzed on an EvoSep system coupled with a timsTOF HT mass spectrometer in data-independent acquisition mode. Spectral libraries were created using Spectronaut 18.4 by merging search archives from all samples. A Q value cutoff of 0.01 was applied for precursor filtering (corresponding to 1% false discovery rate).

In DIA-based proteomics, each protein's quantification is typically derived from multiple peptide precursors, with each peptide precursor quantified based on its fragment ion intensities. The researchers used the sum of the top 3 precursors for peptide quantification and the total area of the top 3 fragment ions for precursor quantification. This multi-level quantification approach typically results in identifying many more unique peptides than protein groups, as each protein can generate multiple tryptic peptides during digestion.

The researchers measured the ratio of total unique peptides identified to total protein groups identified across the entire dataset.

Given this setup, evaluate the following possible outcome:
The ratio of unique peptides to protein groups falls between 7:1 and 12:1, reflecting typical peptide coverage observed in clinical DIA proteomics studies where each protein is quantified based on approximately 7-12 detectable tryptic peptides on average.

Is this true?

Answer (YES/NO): NO